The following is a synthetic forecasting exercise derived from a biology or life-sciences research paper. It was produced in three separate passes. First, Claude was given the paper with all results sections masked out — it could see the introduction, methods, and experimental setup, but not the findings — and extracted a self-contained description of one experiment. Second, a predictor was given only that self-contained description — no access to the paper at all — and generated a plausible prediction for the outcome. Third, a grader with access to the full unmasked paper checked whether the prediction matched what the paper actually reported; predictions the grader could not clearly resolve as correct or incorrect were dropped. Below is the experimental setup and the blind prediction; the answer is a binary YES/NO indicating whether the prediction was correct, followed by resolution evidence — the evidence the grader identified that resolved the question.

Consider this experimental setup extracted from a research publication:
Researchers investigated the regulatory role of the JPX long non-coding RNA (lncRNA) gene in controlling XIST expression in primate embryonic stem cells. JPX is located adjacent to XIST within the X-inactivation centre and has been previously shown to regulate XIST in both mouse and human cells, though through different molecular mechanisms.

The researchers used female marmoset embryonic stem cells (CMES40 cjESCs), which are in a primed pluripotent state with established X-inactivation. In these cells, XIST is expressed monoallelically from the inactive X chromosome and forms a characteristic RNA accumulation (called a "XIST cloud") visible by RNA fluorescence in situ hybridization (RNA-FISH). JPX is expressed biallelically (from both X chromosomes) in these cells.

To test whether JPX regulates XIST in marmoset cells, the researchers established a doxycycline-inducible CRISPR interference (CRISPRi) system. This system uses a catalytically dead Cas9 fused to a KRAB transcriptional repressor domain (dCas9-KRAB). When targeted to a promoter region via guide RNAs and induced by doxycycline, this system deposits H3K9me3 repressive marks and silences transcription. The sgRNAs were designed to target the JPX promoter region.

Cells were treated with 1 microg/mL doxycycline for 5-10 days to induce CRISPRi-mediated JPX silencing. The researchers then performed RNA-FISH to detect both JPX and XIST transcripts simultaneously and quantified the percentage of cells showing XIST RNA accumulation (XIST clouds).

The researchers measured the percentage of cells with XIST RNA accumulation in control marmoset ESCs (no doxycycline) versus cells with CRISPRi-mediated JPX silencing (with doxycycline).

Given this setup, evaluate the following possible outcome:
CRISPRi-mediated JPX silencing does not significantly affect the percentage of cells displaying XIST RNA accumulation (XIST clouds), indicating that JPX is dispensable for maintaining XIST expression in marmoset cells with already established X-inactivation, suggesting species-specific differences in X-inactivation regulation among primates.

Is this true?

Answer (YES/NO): YES